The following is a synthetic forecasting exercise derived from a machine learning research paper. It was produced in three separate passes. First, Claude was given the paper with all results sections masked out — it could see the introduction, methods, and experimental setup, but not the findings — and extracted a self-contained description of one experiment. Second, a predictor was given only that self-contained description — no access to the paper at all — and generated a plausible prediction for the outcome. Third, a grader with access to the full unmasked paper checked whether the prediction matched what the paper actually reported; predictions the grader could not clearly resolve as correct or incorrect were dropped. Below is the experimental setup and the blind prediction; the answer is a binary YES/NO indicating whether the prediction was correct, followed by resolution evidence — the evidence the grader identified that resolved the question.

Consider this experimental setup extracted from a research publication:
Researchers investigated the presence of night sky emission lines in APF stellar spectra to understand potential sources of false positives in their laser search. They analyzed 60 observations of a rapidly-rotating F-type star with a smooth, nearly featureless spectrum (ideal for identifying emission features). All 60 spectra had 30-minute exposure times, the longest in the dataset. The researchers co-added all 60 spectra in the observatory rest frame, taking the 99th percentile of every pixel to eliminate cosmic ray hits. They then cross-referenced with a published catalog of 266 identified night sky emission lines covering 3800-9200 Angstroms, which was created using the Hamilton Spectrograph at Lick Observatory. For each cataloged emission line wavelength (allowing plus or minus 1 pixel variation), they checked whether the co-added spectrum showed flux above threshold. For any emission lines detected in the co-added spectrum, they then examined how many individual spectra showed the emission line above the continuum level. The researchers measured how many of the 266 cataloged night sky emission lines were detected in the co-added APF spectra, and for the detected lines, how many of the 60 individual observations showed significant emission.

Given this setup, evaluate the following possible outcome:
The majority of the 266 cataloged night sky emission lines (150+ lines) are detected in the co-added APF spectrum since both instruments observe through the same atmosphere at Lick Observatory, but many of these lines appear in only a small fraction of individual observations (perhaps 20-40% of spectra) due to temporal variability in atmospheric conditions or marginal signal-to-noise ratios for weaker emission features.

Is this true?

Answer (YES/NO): NO